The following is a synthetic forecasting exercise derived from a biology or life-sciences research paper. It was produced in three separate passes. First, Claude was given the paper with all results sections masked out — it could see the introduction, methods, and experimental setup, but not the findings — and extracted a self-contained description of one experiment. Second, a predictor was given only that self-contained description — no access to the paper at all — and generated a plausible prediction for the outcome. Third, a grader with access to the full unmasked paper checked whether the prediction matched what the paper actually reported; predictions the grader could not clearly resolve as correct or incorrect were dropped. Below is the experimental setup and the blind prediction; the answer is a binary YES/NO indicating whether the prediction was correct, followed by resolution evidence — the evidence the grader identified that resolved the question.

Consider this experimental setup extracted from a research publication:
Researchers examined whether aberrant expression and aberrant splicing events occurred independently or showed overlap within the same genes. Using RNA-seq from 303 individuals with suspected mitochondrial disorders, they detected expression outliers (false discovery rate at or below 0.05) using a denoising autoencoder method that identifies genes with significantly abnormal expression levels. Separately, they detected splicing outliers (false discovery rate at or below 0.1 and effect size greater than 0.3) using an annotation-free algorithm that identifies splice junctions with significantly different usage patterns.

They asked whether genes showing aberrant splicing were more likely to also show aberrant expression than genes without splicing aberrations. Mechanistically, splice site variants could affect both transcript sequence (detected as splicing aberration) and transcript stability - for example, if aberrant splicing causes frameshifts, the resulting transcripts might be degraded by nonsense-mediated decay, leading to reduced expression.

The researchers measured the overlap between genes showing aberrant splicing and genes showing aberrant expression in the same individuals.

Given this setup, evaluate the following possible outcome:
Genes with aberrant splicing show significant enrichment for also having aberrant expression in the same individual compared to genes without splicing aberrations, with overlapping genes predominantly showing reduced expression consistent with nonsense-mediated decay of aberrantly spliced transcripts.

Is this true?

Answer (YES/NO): YES